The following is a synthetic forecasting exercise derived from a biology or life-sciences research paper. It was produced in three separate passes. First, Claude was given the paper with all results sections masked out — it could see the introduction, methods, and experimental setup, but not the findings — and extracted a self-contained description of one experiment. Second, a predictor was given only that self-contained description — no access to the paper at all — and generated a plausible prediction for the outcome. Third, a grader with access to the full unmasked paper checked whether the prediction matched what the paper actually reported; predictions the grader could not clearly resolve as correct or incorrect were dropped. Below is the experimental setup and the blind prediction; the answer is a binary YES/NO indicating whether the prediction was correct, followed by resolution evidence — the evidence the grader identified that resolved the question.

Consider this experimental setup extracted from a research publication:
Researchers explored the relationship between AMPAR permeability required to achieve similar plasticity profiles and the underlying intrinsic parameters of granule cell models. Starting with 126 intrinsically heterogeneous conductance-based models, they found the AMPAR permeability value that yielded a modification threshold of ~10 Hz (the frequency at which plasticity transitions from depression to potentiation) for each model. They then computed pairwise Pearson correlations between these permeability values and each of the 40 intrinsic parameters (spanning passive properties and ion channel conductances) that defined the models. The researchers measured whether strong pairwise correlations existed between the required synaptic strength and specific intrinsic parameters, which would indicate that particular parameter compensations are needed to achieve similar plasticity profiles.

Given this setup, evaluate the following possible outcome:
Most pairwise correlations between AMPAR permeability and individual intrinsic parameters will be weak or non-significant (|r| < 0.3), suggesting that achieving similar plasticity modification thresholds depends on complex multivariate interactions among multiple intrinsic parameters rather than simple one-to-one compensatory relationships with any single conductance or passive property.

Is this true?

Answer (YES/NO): YES